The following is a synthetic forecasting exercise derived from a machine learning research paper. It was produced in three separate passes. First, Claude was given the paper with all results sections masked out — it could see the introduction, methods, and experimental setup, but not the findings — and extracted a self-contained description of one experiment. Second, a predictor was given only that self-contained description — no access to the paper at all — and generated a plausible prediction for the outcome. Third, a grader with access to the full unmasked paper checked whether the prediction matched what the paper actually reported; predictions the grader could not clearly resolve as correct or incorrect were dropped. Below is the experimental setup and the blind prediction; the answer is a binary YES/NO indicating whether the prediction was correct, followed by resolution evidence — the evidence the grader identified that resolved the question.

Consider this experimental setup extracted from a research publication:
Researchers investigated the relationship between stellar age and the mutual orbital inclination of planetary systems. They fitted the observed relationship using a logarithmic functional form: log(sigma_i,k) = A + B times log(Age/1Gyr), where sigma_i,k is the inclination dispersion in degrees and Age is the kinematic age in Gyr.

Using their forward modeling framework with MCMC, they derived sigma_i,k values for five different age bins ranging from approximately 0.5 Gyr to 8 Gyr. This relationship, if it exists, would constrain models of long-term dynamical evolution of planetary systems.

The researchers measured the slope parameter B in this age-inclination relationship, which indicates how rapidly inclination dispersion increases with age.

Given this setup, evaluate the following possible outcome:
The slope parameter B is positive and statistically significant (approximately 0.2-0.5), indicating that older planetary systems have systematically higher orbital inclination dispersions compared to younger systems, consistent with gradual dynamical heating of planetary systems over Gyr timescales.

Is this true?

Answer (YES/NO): YES